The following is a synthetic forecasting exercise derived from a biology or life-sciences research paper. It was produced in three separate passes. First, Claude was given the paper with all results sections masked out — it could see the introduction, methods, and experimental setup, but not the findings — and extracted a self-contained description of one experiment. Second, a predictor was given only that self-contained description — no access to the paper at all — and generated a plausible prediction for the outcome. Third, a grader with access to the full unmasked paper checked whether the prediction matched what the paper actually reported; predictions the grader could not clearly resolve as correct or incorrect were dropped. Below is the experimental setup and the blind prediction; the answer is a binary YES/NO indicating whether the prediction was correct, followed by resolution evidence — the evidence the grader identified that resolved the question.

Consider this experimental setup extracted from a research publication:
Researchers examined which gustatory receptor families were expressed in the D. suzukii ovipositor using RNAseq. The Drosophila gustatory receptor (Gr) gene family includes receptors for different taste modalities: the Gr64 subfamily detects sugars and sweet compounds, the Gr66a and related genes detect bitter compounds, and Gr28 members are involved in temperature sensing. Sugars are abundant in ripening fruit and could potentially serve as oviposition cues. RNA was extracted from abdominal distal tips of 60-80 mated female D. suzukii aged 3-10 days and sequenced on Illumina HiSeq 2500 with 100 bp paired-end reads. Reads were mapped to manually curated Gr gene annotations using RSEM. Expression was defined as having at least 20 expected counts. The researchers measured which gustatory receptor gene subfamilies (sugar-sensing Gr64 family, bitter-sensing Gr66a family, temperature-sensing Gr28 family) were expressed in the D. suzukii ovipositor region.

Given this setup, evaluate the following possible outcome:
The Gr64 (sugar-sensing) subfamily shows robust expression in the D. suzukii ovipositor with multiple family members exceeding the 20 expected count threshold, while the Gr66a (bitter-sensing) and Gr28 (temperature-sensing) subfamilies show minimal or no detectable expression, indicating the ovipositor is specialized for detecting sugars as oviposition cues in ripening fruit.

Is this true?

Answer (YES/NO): NO